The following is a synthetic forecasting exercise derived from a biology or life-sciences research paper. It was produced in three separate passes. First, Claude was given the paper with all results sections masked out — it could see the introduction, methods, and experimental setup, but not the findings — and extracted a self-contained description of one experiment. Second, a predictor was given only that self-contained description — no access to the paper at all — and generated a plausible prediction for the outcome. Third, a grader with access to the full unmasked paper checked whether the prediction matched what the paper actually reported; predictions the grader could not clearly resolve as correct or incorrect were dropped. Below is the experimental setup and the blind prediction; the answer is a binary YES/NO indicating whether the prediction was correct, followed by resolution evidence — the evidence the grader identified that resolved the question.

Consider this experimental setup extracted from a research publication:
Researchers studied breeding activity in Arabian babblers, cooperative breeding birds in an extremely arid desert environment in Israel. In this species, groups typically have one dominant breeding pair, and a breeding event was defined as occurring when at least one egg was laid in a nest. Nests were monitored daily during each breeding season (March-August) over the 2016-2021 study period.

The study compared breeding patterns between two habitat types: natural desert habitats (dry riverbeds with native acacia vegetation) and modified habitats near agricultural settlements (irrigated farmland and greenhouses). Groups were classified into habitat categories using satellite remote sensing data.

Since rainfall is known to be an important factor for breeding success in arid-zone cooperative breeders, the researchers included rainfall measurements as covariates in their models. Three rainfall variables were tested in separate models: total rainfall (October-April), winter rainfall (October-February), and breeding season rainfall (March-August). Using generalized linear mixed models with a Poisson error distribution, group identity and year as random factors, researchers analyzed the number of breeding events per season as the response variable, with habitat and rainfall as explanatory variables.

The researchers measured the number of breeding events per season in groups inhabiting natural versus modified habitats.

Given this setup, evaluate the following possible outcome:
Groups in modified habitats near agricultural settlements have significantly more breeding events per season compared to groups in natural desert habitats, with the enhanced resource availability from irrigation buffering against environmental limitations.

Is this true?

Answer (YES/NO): YES